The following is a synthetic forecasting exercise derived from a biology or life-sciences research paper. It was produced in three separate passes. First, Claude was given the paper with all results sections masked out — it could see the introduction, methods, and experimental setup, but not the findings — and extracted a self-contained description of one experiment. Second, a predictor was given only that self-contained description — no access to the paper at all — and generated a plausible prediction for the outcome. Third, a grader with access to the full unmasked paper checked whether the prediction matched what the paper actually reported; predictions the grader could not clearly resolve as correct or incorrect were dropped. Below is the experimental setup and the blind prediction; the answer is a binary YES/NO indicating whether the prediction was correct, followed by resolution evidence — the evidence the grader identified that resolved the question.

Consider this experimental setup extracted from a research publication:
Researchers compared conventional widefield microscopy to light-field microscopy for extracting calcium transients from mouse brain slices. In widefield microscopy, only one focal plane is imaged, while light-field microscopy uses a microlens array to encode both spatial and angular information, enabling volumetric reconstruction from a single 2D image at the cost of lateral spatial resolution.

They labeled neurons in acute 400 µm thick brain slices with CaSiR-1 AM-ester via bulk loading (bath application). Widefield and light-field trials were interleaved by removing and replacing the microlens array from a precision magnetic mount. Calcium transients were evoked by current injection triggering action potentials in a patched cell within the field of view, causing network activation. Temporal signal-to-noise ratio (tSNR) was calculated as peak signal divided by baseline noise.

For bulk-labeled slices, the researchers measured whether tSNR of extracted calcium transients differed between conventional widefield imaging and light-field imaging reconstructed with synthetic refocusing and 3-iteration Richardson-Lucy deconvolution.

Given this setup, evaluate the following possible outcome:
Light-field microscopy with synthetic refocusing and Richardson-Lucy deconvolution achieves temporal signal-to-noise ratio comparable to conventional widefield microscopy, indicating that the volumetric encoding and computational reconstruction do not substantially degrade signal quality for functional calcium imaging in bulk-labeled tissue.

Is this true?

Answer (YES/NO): YES